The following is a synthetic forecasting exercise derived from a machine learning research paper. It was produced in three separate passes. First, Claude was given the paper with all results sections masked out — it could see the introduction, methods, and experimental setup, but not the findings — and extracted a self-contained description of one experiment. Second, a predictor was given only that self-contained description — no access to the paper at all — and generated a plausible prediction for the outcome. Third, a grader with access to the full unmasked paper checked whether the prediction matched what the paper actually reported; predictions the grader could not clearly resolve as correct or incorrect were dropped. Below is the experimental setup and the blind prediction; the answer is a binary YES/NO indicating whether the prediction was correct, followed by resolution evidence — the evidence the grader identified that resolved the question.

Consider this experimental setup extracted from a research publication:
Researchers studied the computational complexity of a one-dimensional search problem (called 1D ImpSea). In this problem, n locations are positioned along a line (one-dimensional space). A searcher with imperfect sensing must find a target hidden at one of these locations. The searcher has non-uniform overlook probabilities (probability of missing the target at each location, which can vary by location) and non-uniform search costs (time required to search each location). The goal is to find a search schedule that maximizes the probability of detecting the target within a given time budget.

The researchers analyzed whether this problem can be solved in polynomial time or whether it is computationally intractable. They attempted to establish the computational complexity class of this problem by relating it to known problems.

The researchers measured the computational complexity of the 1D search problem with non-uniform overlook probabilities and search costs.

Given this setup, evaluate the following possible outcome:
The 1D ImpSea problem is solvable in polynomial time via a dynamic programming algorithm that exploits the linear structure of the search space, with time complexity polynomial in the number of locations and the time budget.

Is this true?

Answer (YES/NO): NO